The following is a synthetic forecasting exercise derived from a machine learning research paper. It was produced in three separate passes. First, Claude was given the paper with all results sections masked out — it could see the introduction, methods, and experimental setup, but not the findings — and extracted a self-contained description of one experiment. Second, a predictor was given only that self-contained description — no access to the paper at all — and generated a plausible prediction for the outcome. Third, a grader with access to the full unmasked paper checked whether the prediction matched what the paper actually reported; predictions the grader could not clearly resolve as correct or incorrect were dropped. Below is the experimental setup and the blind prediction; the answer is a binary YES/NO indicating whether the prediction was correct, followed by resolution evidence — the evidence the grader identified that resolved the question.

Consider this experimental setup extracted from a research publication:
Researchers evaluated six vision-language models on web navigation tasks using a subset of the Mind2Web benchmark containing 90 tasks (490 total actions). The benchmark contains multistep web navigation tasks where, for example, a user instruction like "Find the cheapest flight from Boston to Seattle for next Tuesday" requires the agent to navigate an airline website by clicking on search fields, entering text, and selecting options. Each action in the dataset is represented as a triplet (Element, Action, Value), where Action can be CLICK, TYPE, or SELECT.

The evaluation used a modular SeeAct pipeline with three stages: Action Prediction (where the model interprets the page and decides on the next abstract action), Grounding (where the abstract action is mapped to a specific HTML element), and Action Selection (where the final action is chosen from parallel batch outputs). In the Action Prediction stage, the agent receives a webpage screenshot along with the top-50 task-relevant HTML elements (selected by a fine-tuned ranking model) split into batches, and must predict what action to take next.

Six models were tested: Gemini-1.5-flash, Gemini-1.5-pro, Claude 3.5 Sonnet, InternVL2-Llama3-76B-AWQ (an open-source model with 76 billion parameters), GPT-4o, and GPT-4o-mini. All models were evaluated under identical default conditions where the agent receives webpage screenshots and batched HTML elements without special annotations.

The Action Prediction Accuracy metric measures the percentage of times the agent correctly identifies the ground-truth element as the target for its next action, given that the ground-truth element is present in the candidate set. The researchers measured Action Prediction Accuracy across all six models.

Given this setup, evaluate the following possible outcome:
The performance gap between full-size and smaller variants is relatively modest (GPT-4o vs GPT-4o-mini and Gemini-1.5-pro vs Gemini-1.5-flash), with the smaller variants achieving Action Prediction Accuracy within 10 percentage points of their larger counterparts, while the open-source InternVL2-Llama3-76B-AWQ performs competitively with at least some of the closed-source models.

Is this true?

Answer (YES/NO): NO